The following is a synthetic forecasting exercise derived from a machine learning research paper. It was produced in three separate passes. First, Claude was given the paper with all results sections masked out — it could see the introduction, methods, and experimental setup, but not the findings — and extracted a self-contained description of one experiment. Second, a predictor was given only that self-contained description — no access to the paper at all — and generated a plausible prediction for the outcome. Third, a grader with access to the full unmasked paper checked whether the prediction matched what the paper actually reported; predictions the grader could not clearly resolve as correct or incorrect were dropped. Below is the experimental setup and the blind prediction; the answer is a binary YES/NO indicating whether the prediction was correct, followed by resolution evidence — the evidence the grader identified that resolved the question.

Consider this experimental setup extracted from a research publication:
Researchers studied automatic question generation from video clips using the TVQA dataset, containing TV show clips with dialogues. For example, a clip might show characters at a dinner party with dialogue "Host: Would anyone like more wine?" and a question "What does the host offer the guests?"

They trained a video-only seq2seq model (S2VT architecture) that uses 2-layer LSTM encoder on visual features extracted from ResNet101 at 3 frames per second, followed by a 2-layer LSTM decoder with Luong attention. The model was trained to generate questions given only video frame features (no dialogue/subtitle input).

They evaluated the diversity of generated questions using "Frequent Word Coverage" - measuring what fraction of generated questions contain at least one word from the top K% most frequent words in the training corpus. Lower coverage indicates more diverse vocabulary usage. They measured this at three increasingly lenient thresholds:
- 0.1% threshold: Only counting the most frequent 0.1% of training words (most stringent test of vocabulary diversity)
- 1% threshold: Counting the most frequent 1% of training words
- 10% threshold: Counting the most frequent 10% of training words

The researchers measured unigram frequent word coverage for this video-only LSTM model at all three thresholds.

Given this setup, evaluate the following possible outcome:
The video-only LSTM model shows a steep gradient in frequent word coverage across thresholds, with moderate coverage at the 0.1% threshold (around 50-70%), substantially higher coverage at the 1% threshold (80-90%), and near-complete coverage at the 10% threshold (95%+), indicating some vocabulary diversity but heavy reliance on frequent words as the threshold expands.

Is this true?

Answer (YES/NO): NO